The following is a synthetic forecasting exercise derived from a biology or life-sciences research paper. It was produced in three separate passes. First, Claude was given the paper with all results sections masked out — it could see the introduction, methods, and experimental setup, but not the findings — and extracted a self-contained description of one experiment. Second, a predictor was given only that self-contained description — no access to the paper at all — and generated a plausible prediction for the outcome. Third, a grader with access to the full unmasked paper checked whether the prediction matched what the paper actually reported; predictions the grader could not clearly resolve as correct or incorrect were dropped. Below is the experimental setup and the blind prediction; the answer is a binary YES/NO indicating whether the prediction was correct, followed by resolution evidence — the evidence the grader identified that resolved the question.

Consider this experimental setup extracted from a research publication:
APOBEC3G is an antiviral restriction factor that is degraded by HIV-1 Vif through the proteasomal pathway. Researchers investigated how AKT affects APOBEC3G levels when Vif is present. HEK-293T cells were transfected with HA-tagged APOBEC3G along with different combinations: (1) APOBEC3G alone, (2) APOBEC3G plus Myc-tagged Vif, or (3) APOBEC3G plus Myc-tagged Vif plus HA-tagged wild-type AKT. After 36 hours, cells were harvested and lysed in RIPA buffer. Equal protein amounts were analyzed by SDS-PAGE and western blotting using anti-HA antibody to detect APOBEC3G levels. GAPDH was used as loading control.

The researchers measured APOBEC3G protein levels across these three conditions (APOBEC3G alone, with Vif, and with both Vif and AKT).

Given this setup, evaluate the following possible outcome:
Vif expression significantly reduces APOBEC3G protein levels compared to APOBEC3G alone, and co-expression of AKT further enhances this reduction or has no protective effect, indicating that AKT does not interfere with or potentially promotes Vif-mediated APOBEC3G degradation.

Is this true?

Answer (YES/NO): YES